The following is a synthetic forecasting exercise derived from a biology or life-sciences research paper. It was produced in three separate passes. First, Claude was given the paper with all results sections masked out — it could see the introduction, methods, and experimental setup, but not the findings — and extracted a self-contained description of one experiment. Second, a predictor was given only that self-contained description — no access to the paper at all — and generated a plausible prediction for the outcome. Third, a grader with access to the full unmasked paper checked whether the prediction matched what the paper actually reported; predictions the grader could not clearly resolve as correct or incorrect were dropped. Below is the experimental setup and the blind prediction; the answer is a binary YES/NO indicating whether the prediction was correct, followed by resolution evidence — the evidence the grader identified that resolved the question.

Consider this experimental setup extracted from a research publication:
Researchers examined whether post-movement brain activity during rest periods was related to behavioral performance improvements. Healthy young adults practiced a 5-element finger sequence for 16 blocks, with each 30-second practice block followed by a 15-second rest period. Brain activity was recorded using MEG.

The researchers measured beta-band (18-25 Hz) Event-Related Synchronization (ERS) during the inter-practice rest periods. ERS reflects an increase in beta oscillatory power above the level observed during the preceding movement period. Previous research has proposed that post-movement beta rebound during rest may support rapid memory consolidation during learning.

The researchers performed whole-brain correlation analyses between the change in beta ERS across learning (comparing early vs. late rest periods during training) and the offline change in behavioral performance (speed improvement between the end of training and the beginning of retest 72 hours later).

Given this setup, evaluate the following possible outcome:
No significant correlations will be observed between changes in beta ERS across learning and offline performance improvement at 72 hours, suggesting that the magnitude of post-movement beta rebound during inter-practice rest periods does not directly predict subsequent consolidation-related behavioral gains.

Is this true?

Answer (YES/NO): YES